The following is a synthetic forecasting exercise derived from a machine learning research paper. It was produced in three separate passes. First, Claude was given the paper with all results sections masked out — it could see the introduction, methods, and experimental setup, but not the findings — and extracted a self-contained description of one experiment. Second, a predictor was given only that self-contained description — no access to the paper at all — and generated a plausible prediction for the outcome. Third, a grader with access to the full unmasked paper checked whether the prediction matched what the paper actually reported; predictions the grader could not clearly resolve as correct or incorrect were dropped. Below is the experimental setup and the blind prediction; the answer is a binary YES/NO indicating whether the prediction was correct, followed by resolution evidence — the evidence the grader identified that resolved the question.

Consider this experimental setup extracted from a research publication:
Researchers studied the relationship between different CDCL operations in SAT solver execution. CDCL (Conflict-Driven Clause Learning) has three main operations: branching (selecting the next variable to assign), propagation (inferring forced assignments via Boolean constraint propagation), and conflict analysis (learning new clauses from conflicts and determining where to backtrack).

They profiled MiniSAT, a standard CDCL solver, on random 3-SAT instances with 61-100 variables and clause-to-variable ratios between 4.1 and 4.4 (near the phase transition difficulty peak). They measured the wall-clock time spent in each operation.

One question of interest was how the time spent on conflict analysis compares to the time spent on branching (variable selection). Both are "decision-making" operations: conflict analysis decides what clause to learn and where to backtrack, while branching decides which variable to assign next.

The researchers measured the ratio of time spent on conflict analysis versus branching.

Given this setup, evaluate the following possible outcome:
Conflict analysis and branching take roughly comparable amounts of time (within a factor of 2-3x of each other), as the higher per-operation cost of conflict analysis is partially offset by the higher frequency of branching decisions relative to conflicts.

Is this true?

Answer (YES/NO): NO